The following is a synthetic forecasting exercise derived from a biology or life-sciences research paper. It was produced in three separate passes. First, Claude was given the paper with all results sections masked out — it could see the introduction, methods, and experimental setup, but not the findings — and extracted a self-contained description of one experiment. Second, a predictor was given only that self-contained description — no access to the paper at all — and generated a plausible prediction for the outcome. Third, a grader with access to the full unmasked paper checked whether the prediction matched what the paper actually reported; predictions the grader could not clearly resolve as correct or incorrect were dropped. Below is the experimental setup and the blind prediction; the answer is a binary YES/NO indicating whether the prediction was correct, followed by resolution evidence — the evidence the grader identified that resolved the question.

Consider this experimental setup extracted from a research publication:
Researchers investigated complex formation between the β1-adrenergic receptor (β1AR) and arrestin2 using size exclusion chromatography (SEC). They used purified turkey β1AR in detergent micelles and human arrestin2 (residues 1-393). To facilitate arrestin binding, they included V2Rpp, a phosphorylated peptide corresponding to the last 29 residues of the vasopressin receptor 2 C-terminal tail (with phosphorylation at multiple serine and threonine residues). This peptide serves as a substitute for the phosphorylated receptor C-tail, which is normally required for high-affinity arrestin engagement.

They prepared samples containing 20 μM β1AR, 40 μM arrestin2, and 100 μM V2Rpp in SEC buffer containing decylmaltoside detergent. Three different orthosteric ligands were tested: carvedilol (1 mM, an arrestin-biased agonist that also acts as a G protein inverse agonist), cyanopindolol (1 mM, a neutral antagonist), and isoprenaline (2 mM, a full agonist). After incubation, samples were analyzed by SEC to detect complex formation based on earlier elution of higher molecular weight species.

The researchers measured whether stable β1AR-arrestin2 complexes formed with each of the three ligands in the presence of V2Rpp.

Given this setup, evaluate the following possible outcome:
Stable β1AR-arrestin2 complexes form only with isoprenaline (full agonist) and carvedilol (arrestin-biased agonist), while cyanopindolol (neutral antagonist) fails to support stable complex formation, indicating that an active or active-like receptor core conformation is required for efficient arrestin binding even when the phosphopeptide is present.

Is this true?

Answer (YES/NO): NO